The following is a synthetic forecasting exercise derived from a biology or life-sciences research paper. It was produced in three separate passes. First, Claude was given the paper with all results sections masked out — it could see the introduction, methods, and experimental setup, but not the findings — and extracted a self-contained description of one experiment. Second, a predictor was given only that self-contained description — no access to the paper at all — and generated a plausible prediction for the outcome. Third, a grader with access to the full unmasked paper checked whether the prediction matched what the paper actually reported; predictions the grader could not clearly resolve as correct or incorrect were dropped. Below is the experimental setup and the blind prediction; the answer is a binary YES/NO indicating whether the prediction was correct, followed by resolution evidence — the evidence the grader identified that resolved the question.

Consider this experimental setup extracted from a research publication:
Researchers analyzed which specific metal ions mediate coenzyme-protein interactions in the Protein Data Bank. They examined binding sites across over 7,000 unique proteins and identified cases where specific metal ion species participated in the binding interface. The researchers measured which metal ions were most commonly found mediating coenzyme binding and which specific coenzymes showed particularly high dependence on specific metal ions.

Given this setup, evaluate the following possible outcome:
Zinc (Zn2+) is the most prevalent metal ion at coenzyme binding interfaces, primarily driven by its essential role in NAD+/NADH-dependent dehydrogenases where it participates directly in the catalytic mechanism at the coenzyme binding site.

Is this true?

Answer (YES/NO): NO